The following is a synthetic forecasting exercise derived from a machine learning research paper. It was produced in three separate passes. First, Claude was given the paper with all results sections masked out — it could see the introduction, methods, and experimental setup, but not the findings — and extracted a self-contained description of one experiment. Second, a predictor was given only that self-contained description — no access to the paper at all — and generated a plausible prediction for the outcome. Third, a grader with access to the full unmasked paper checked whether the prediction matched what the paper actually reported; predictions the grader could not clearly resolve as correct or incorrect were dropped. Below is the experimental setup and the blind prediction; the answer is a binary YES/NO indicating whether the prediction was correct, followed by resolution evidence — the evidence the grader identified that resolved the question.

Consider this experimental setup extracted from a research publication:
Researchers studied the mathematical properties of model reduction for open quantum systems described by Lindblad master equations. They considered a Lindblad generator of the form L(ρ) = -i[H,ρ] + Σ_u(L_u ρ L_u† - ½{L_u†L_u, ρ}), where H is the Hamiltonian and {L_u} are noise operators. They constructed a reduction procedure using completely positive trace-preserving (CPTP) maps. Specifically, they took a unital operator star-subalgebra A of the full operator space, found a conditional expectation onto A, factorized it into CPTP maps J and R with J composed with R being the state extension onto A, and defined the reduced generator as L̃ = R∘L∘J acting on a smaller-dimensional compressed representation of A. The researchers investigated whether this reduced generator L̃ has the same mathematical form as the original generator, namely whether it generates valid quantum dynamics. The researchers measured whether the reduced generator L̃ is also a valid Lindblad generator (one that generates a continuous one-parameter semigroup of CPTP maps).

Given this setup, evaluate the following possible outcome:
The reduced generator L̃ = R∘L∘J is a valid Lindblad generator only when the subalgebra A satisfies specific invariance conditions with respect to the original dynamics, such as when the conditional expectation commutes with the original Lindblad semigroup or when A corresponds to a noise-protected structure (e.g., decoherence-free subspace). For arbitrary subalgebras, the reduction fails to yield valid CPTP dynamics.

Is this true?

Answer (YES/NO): NO